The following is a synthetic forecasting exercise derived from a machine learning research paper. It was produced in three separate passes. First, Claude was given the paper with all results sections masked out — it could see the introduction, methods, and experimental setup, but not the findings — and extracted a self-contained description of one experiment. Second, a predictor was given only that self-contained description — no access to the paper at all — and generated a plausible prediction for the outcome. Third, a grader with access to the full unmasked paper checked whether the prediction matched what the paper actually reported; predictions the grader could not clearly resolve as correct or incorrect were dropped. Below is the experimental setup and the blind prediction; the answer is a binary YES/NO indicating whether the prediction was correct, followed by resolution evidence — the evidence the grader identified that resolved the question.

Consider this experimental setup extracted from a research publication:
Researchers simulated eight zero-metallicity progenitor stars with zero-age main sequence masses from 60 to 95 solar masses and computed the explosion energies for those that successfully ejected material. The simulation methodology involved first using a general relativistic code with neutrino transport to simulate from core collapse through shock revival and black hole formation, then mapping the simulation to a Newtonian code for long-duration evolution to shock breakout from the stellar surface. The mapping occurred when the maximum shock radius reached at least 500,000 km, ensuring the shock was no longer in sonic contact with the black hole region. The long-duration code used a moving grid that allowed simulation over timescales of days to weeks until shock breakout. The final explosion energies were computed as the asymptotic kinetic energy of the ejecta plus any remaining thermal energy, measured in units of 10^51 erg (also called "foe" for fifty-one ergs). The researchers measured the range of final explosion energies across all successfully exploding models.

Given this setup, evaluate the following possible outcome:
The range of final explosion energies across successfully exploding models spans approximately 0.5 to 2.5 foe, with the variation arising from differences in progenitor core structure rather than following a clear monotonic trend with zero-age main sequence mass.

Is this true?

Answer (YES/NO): NO